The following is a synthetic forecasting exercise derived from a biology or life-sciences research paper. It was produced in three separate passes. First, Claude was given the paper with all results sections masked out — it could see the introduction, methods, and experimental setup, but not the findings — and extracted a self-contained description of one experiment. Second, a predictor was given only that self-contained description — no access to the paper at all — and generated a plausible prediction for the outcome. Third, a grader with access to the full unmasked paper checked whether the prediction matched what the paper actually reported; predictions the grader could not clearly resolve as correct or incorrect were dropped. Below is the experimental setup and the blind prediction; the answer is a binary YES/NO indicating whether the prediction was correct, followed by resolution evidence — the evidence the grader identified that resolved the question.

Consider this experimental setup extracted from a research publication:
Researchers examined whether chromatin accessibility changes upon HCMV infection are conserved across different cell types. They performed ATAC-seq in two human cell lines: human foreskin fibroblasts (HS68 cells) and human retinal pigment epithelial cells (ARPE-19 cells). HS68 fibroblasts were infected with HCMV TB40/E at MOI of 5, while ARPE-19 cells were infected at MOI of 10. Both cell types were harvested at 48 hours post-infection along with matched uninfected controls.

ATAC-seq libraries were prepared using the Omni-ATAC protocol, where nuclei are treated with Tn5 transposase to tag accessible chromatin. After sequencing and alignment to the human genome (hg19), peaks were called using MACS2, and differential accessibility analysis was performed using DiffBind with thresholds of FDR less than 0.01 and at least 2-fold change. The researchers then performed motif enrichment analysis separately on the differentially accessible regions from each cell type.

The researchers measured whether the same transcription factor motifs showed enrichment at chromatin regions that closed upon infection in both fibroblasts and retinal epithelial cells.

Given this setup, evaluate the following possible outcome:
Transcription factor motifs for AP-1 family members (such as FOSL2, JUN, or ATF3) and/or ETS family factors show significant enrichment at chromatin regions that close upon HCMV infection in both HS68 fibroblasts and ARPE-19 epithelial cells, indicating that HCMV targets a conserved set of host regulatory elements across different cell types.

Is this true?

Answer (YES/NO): NO